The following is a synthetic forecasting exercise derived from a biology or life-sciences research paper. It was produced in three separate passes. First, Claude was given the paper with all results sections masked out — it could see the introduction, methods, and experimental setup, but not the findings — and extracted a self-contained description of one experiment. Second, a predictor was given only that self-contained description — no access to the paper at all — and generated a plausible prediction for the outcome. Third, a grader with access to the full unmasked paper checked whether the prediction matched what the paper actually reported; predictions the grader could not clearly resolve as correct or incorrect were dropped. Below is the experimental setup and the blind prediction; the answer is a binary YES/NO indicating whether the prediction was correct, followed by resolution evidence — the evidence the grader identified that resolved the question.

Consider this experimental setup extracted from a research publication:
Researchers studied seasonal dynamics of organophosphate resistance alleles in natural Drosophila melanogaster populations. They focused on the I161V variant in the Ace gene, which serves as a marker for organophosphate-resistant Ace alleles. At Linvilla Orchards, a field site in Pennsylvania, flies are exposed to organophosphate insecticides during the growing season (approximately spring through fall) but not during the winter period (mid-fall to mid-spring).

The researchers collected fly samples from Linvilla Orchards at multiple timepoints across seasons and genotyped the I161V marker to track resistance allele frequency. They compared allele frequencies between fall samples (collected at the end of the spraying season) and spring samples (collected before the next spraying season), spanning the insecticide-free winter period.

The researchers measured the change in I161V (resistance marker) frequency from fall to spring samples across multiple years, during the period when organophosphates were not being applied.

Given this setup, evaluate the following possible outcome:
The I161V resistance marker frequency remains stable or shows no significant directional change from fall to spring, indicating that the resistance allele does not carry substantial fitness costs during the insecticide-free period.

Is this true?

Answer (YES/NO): NO